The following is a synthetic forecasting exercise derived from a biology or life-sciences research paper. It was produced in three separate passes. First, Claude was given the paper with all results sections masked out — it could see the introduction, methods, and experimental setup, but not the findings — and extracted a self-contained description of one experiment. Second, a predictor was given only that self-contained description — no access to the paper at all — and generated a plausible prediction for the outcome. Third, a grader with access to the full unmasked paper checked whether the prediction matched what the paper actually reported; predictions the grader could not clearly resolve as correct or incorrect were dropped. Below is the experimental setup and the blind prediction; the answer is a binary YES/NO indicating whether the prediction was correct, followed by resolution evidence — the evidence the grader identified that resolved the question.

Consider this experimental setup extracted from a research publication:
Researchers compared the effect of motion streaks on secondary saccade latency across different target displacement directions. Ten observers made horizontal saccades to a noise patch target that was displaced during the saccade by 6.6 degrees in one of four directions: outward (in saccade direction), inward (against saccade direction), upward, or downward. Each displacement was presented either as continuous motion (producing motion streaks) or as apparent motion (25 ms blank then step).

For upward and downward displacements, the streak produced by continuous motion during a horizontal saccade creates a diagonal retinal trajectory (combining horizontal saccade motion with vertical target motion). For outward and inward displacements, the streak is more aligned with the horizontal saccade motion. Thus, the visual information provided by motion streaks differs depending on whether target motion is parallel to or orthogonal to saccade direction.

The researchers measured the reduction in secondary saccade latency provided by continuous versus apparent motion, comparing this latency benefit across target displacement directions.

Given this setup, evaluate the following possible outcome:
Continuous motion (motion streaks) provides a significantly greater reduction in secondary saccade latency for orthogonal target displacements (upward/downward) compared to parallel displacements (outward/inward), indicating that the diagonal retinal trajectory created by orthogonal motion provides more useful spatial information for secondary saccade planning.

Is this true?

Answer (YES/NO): YES